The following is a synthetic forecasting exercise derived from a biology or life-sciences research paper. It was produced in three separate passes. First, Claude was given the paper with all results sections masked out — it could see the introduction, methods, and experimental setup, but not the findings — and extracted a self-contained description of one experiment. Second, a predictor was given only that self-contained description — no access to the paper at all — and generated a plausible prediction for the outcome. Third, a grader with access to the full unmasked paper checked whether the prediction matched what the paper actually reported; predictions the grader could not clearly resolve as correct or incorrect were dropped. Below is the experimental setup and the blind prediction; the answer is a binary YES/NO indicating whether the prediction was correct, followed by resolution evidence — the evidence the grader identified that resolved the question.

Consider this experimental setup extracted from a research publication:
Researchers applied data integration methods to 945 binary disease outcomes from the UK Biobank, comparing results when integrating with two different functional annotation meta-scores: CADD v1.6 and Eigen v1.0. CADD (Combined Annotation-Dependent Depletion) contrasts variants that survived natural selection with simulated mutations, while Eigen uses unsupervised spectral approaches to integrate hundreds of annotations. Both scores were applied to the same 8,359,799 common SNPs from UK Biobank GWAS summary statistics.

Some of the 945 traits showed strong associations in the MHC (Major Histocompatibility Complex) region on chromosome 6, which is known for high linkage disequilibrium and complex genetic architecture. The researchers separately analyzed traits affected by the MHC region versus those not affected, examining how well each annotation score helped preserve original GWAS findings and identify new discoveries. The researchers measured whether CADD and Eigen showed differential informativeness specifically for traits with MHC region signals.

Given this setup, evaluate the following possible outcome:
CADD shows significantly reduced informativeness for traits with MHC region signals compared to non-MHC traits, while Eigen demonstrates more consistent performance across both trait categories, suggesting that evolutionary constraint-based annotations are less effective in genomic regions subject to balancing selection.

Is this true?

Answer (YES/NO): NO